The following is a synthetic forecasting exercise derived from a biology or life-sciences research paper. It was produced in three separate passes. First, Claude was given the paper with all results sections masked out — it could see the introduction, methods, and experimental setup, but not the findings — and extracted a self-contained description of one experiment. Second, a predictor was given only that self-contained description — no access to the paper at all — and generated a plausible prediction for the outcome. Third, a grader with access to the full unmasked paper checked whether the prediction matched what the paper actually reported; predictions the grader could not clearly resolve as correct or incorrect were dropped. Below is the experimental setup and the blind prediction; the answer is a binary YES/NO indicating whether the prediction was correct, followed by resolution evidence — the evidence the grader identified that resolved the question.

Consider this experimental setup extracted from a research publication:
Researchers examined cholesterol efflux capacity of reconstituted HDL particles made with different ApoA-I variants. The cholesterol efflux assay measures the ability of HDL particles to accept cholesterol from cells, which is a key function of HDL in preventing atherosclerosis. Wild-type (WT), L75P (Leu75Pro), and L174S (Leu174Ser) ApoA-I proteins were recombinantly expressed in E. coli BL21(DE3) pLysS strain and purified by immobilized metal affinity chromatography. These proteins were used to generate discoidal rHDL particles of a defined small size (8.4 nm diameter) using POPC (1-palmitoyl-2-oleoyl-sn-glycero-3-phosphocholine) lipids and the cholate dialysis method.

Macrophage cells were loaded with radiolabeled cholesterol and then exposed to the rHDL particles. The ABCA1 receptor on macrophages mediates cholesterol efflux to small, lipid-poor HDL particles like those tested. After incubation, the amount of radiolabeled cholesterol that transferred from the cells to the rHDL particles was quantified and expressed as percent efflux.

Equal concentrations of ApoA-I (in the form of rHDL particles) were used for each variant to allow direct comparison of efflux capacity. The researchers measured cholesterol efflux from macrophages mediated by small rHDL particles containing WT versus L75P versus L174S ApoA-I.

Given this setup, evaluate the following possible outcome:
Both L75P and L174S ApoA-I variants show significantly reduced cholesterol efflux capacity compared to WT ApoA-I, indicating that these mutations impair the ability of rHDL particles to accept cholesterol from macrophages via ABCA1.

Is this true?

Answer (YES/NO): NO